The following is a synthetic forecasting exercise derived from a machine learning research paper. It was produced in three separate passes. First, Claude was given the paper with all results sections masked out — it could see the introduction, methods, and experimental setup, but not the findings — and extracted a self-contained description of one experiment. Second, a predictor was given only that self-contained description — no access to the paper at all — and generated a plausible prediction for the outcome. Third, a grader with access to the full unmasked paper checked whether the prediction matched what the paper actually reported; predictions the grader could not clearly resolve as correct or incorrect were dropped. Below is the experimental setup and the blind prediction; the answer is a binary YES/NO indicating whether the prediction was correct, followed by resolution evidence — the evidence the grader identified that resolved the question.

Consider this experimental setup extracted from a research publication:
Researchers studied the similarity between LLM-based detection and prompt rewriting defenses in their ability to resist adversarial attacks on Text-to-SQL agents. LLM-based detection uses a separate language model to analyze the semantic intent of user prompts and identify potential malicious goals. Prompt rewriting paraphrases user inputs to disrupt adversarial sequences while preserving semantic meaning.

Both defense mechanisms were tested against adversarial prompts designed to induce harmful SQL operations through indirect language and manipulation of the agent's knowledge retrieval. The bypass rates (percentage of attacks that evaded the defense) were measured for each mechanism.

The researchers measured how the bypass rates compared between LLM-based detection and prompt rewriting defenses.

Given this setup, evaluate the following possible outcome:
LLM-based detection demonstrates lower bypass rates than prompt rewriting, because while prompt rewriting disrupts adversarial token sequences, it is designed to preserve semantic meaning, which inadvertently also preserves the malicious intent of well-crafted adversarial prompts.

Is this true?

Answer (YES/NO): NO